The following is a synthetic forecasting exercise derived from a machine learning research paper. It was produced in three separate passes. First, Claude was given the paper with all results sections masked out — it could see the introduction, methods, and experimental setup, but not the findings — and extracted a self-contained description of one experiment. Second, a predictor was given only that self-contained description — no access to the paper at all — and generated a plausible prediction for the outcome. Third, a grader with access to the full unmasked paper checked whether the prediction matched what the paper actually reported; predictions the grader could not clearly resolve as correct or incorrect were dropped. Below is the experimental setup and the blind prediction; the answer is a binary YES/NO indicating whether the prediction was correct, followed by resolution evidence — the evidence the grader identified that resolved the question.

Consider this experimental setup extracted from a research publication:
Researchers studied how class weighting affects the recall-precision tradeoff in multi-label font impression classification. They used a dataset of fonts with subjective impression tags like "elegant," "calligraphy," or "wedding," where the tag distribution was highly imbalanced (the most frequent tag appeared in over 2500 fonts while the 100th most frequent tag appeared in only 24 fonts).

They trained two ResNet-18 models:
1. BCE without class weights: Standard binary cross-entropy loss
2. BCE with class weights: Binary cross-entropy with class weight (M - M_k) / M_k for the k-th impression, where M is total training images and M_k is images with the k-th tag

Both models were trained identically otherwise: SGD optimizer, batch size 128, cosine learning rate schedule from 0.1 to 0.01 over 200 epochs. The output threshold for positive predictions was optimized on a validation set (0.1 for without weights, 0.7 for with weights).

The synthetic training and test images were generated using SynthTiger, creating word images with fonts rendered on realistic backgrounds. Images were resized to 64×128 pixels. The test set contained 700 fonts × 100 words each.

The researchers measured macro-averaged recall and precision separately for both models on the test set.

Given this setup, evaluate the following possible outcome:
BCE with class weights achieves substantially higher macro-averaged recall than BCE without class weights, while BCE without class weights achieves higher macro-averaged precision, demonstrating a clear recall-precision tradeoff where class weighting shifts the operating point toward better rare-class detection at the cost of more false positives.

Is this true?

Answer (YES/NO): YES